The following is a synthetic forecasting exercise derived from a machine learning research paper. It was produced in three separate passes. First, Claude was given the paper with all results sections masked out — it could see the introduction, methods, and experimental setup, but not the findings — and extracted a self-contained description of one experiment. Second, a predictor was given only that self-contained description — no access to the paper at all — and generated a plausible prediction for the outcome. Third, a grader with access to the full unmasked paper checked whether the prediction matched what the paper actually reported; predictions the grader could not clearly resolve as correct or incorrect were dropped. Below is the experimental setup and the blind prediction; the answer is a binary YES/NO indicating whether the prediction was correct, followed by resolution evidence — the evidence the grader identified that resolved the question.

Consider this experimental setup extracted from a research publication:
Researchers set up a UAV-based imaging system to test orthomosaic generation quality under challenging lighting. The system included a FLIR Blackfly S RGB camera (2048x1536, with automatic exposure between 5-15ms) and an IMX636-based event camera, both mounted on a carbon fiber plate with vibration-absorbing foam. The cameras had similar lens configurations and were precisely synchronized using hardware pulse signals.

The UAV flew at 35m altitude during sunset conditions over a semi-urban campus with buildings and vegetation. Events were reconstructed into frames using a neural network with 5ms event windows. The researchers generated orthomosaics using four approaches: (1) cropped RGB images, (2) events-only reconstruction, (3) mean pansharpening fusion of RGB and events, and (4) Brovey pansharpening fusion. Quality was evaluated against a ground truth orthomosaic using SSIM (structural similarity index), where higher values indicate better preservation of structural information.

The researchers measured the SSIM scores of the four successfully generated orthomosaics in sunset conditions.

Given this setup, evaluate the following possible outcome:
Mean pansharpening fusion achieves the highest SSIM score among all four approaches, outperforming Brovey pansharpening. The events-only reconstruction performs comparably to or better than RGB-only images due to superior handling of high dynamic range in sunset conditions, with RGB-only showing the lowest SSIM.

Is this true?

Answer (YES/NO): NO